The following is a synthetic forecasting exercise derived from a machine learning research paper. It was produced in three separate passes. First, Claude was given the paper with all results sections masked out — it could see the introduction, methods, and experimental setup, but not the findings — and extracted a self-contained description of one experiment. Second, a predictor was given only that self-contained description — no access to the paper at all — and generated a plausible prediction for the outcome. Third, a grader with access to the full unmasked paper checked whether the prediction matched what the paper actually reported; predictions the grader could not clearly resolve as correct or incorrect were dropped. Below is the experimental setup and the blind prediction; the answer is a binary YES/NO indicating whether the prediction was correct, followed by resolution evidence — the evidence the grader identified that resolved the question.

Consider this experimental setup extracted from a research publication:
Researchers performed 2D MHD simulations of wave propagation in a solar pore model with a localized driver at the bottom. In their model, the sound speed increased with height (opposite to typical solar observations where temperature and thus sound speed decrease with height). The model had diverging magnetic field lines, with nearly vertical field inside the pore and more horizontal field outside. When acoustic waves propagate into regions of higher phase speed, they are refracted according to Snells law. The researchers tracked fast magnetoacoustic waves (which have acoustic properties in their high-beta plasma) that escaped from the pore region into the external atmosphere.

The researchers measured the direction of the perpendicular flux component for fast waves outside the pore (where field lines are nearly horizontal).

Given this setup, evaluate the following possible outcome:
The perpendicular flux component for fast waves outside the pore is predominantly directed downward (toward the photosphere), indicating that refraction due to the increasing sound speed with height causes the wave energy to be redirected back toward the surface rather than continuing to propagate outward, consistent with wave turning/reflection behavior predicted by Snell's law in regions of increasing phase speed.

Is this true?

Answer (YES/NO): YES